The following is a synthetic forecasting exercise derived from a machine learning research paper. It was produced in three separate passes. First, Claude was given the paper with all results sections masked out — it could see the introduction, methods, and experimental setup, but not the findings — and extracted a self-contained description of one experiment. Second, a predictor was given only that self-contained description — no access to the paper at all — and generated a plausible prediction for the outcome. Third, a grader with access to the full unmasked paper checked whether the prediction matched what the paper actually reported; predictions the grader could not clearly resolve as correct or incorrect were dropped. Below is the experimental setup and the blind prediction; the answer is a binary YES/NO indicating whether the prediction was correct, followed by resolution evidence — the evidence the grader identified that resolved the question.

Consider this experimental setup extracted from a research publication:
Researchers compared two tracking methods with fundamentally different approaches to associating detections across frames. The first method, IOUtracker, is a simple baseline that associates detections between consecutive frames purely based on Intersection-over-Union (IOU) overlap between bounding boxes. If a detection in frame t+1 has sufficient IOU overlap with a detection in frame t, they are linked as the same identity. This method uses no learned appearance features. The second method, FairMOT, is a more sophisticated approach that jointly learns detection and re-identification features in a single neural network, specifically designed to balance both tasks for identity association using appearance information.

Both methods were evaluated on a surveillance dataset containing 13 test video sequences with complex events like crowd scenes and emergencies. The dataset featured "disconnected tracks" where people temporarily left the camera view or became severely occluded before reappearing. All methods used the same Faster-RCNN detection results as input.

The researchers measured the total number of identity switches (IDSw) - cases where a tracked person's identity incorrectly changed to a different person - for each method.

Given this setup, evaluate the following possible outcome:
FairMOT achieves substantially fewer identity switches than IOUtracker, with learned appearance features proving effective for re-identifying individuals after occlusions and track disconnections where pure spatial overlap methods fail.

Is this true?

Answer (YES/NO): NO